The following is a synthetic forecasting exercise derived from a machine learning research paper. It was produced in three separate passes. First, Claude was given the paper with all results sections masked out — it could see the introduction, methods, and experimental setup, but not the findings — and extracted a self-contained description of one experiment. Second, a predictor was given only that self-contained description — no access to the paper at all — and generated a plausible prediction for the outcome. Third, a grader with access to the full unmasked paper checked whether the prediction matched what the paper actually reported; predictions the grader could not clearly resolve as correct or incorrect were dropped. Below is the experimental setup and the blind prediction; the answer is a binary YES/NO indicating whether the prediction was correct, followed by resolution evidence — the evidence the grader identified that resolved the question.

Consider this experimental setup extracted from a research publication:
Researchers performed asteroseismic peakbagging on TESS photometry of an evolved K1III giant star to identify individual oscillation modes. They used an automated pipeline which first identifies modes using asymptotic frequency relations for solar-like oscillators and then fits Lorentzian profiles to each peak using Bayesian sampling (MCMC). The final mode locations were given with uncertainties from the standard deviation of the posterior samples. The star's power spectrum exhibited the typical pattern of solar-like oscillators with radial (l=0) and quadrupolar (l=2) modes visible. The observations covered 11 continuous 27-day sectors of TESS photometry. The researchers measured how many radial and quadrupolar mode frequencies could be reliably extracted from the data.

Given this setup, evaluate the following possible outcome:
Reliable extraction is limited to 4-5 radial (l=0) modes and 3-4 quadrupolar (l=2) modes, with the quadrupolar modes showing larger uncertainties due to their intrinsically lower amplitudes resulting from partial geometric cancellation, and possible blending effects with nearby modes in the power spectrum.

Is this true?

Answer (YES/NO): NO